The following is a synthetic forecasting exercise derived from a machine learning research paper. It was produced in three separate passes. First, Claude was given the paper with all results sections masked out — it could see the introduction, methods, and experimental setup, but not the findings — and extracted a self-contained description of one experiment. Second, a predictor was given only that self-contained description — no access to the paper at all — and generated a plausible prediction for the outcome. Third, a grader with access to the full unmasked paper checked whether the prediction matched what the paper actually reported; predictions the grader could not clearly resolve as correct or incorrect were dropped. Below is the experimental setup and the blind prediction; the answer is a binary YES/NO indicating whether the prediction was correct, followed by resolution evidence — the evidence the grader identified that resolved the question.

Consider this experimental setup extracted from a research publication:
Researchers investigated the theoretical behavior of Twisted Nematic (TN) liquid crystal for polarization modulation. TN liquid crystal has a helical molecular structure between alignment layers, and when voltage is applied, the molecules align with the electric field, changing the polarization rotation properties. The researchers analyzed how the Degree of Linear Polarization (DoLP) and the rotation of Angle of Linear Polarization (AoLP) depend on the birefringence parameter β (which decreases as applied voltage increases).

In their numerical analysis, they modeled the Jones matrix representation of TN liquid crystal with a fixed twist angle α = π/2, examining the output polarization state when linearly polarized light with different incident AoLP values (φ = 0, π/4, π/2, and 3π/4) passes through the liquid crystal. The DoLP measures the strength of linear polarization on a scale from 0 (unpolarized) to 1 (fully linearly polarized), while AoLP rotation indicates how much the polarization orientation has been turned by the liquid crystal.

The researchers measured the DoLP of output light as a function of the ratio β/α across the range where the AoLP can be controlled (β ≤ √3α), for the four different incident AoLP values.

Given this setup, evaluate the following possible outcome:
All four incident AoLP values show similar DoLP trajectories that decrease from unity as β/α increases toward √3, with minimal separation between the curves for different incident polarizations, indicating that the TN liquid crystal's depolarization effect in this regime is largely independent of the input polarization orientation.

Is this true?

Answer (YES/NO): NO